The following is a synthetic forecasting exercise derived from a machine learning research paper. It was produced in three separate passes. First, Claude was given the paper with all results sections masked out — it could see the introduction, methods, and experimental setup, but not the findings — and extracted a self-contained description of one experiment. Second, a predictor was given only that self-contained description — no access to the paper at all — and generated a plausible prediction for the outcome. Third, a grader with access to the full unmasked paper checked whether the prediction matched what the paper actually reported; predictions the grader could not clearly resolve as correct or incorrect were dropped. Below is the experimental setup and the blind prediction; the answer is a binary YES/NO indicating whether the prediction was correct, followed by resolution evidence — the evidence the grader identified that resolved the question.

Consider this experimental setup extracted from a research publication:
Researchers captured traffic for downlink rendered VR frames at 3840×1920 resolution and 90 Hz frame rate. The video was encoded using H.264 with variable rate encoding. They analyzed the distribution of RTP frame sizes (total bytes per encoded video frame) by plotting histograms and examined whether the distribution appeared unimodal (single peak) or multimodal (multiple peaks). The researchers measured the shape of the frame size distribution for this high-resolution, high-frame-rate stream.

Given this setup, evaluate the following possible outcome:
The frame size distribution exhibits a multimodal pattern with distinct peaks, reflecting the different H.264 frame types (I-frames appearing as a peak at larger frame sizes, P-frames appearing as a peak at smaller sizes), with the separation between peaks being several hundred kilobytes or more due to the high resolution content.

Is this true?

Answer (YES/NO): NO